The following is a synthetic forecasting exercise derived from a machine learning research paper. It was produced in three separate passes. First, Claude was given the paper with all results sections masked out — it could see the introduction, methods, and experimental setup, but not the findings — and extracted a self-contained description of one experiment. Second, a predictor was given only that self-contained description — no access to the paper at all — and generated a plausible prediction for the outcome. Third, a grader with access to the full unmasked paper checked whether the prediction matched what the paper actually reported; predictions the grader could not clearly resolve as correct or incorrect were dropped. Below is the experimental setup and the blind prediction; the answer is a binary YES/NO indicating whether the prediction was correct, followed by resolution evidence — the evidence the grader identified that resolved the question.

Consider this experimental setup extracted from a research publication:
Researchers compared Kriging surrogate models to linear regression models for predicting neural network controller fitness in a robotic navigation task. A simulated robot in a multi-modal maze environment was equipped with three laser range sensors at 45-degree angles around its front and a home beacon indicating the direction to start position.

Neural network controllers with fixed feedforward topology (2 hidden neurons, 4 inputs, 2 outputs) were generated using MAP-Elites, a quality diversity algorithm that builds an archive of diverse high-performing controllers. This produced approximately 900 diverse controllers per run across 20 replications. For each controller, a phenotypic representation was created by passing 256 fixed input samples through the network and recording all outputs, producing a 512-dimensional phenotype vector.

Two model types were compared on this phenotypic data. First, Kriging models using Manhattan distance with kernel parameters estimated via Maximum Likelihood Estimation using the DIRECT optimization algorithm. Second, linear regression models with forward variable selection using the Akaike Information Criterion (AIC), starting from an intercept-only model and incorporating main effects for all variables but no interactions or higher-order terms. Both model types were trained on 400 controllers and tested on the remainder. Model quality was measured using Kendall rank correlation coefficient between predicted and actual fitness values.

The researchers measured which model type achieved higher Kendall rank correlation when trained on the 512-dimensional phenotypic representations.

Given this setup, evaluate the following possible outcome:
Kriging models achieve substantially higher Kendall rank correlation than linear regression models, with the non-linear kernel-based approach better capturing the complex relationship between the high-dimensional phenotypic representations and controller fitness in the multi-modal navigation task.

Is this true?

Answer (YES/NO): YES